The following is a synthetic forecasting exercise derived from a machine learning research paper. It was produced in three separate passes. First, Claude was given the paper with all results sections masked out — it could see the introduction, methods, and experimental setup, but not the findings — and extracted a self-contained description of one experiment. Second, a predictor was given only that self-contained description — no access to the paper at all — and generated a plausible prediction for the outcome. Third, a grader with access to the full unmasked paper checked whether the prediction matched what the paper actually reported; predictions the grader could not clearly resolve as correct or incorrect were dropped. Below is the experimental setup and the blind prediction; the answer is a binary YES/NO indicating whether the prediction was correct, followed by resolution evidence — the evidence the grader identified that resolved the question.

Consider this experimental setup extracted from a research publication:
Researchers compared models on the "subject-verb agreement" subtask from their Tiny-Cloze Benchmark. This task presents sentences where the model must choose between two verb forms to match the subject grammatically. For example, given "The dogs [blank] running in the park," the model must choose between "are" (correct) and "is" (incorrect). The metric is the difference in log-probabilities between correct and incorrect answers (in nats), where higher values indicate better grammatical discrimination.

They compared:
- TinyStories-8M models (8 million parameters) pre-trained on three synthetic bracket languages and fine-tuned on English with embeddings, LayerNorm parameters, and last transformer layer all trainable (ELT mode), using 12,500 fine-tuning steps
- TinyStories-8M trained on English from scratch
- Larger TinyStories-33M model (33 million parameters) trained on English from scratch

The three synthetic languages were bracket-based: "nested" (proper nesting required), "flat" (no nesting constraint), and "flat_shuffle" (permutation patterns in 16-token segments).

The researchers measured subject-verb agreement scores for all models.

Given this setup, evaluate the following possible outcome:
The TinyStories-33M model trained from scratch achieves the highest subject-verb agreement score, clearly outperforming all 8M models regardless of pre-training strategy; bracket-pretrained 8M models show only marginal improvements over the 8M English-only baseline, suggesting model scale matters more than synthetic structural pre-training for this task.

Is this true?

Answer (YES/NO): NO